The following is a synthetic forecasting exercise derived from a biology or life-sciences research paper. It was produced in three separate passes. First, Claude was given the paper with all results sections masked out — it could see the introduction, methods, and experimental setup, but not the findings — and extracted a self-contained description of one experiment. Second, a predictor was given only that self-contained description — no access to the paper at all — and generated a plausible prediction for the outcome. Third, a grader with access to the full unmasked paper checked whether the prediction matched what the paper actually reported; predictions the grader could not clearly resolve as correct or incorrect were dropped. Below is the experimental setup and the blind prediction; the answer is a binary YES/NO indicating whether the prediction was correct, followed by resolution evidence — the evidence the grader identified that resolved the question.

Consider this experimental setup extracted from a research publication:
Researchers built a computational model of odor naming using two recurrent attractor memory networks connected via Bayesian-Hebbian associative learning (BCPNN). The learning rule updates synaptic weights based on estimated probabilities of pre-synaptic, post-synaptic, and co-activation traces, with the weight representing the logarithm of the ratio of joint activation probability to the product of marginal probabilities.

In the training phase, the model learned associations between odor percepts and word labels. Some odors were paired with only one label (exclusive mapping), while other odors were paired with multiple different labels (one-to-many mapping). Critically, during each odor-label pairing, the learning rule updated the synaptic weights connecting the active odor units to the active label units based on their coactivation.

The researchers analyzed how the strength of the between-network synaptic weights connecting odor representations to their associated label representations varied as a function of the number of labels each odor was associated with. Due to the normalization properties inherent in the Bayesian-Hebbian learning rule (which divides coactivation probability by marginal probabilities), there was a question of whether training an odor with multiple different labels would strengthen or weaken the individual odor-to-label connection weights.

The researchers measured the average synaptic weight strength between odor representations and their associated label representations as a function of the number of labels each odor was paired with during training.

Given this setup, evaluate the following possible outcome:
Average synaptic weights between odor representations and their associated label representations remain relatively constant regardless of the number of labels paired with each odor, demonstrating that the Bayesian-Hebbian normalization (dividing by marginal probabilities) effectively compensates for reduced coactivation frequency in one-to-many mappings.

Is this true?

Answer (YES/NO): NO